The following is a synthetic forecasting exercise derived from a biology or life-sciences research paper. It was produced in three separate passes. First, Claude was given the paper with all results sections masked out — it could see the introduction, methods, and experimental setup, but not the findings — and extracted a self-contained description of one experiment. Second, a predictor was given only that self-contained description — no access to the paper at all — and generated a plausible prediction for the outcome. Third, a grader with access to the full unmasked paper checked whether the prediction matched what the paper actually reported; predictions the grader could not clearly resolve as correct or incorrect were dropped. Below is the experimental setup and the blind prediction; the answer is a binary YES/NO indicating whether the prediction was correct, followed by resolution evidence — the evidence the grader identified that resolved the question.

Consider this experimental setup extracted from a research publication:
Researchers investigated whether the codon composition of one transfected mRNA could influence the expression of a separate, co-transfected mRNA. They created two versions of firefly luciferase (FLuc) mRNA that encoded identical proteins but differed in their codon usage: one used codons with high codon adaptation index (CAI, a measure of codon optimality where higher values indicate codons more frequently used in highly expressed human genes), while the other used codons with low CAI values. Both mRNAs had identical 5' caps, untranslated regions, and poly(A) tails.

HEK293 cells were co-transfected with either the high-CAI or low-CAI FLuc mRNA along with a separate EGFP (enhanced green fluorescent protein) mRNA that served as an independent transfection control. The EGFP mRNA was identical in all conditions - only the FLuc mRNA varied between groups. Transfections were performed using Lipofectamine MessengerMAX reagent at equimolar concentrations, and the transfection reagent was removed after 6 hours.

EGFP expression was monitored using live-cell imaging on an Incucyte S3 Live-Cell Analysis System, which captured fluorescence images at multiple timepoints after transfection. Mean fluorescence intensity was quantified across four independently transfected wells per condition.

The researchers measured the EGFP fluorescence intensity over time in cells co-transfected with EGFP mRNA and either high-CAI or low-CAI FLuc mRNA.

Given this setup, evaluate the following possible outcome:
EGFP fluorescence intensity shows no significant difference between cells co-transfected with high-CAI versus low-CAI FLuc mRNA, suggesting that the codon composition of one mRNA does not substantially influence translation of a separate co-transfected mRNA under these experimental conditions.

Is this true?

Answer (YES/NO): NO